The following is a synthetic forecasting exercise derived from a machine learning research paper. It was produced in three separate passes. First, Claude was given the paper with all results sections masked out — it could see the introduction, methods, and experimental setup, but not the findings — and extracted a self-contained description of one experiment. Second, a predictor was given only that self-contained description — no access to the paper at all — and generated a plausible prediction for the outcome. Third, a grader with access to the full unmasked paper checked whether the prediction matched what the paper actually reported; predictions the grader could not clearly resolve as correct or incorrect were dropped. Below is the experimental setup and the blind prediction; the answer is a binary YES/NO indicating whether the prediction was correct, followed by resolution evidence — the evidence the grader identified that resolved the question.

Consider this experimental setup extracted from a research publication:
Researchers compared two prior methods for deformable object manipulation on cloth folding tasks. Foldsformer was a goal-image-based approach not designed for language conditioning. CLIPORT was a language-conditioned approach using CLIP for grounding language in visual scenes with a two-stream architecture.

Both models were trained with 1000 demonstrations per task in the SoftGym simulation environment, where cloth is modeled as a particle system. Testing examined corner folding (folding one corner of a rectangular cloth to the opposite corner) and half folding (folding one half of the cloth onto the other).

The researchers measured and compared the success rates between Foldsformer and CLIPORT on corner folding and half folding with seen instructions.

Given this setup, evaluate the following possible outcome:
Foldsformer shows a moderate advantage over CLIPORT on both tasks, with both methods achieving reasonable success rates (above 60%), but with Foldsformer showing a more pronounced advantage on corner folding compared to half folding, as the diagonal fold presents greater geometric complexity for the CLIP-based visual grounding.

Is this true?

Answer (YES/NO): NO